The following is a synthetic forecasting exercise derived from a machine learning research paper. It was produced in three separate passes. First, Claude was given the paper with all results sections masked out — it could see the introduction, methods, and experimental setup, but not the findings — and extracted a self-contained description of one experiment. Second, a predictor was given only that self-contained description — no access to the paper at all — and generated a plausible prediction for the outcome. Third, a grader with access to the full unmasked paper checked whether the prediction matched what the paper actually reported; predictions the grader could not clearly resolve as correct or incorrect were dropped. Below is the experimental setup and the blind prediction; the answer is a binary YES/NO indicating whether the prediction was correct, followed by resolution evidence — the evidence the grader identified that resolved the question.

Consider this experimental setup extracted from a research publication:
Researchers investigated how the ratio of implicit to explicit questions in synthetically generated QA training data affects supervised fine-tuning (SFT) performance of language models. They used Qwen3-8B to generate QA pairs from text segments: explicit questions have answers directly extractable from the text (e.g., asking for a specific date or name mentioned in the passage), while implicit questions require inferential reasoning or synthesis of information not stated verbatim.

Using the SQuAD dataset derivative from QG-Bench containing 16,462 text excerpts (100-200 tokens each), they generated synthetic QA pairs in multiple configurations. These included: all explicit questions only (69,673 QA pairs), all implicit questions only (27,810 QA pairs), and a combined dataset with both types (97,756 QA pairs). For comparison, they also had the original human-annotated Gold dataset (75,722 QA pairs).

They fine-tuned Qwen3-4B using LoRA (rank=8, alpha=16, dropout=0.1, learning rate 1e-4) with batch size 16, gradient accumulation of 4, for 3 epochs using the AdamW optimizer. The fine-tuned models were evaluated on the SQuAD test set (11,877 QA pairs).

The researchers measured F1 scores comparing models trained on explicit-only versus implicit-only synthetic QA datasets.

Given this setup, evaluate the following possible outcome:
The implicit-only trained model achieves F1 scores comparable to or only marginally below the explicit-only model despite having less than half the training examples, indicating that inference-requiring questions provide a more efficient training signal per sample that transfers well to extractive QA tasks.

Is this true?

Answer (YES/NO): NO